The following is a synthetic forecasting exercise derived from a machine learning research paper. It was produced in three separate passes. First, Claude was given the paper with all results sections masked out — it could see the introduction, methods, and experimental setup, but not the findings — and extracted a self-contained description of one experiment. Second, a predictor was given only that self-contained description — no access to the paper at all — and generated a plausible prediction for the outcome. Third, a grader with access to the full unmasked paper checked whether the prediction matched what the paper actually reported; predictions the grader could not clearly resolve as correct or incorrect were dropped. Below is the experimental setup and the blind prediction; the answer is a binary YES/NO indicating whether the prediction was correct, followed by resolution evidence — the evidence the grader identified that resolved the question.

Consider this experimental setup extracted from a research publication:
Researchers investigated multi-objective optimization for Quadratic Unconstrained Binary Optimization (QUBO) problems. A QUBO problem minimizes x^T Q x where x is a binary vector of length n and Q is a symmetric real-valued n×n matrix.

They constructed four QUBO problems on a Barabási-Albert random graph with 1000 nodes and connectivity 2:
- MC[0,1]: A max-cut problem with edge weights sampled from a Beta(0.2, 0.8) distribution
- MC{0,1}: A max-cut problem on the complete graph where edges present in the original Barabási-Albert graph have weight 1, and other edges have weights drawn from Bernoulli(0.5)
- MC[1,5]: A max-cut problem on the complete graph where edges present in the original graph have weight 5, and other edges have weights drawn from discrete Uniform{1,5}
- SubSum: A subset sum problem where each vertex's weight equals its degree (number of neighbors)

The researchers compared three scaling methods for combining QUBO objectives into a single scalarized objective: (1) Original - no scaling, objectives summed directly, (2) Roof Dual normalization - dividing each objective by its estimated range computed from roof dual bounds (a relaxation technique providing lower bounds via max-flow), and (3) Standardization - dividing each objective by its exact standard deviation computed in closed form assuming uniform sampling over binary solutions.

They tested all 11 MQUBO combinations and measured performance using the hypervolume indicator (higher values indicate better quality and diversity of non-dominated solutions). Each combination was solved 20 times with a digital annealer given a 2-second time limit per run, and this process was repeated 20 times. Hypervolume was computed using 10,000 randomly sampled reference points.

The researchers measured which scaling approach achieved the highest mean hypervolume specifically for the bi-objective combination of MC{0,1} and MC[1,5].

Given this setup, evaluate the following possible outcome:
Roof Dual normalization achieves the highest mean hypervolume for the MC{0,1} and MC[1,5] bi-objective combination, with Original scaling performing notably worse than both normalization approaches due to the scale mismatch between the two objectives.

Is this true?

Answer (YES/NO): NO